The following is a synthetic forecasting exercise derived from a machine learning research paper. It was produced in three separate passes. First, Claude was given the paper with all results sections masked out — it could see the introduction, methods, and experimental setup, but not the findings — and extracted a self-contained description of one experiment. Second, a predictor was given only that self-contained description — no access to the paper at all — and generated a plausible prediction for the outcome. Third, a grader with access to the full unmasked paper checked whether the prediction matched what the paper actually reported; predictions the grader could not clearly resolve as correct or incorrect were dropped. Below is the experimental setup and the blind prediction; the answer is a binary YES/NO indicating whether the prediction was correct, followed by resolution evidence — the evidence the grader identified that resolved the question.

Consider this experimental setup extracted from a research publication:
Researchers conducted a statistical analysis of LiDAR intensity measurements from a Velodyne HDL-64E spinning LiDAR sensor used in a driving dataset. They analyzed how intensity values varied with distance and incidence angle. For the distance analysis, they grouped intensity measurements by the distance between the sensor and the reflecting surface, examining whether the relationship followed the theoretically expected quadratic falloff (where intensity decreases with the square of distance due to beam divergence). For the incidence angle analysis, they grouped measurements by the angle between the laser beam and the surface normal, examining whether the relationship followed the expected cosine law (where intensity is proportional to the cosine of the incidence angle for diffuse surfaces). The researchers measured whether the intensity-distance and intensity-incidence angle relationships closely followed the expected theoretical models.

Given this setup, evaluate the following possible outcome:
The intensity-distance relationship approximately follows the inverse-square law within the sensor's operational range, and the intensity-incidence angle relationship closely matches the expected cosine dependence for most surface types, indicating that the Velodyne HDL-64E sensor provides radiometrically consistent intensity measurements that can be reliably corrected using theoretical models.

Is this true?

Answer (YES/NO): NO